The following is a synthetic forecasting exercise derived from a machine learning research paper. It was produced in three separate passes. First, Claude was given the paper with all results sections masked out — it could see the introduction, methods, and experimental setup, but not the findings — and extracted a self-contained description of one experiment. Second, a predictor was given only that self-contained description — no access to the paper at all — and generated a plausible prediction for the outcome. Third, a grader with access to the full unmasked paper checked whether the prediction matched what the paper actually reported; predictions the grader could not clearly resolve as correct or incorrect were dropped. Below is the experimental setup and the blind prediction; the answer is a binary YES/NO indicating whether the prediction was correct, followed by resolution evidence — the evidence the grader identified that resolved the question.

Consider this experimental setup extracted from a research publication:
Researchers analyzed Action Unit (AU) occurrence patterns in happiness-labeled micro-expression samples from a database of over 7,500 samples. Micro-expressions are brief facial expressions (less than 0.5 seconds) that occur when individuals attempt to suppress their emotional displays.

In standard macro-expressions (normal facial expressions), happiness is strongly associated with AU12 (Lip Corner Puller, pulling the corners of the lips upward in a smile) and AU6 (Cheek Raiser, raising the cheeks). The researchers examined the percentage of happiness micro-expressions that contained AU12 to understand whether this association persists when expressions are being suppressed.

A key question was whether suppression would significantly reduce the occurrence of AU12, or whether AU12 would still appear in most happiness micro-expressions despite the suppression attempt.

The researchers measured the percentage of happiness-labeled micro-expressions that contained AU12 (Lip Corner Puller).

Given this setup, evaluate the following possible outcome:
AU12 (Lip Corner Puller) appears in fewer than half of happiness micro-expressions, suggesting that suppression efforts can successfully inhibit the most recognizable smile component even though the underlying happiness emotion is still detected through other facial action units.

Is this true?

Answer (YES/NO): NO